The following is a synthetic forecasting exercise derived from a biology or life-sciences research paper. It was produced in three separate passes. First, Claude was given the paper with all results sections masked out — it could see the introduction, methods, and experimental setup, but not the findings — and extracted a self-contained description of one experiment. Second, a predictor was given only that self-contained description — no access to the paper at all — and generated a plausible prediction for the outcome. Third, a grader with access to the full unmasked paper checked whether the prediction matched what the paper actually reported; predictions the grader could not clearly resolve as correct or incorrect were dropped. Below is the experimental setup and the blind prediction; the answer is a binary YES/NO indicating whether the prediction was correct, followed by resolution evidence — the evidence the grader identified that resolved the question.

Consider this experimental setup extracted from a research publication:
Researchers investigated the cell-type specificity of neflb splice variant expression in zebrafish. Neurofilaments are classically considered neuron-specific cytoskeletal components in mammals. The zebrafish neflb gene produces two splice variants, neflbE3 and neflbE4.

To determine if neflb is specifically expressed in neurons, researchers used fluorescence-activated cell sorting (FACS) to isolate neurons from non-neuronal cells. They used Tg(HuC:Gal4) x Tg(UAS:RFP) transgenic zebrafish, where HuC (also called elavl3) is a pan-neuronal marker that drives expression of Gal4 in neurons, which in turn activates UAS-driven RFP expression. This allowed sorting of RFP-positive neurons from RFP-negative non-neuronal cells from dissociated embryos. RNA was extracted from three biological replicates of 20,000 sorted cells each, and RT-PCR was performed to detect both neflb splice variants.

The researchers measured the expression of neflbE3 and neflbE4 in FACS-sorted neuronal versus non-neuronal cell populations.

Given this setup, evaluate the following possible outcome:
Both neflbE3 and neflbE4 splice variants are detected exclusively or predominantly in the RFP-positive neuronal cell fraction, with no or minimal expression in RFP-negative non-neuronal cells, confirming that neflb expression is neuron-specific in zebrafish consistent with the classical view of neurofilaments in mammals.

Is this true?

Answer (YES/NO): NO